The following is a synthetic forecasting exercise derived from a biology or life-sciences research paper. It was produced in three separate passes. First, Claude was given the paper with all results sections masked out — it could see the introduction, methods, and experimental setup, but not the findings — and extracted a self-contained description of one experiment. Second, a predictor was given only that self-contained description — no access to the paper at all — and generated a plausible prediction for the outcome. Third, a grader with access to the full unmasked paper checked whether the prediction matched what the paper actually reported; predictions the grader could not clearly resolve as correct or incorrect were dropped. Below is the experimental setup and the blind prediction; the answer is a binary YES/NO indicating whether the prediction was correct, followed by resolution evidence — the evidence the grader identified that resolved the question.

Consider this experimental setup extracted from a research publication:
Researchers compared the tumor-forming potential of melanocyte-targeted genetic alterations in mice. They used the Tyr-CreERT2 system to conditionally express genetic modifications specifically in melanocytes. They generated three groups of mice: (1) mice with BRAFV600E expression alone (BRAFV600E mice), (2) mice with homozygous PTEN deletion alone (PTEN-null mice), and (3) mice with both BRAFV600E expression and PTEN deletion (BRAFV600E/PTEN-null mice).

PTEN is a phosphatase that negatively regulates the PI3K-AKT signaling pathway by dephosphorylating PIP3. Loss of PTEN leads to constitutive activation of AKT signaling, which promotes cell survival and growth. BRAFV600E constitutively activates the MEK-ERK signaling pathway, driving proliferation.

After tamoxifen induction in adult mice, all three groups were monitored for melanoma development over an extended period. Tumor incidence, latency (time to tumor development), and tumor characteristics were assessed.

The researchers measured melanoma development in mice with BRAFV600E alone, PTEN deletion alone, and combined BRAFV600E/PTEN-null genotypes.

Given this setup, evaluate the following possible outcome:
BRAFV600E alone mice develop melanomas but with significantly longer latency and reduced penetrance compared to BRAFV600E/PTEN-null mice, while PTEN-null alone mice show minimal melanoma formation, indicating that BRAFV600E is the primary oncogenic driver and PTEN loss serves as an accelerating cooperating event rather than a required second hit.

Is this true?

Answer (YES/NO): NO